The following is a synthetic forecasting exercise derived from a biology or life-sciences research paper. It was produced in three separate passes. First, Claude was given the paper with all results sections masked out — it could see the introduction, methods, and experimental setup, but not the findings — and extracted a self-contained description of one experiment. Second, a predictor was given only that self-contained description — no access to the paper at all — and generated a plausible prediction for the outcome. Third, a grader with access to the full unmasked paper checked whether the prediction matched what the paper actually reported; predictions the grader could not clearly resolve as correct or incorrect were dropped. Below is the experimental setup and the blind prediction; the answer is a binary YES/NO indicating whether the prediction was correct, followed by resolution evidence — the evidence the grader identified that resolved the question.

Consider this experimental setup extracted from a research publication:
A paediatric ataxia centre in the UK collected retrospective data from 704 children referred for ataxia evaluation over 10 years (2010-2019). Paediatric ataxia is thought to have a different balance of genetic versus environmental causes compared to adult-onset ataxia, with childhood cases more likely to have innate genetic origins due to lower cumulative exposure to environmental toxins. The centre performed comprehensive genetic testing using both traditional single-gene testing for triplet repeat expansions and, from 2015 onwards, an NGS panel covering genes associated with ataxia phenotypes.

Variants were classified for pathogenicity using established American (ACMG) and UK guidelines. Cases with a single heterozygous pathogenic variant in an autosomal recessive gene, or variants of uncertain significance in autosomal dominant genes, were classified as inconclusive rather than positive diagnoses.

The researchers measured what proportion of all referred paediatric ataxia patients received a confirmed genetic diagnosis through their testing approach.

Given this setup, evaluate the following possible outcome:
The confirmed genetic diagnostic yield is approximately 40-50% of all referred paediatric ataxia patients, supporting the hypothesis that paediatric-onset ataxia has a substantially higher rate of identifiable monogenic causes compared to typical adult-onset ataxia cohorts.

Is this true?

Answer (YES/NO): NO